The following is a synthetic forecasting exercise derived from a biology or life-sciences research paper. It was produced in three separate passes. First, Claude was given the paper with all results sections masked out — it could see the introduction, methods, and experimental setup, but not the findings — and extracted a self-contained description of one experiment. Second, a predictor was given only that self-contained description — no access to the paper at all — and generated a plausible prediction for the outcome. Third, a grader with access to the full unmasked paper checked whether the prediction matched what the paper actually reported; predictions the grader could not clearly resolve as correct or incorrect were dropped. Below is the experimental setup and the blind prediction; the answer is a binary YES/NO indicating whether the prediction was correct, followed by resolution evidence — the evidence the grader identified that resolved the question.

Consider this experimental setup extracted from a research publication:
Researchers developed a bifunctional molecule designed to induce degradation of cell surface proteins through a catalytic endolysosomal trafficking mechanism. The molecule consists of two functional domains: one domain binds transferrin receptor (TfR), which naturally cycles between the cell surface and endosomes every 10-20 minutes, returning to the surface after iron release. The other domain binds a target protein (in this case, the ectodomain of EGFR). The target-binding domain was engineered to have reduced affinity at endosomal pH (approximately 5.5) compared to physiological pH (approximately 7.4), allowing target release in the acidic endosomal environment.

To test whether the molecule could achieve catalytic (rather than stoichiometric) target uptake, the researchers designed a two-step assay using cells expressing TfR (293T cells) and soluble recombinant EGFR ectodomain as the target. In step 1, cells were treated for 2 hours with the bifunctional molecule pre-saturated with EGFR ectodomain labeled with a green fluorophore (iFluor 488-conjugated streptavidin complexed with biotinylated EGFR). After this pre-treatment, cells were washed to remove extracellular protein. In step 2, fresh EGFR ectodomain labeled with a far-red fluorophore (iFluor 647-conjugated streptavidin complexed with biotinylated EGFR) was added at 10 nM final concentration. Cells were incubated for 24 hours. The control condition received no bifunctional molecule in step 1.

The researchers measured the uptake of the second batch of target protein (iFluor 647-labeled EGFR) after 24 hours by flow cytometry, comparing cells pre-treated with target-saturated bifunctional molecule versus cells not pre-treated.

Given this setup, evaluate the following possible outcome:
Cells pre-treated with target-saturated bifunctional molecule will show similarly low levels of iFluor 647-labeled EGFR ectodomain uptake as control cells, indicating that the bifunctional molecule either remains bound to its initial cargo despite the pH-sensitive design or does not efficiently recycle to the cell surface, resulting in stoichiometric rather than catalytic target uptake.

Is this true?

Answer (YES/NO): NO